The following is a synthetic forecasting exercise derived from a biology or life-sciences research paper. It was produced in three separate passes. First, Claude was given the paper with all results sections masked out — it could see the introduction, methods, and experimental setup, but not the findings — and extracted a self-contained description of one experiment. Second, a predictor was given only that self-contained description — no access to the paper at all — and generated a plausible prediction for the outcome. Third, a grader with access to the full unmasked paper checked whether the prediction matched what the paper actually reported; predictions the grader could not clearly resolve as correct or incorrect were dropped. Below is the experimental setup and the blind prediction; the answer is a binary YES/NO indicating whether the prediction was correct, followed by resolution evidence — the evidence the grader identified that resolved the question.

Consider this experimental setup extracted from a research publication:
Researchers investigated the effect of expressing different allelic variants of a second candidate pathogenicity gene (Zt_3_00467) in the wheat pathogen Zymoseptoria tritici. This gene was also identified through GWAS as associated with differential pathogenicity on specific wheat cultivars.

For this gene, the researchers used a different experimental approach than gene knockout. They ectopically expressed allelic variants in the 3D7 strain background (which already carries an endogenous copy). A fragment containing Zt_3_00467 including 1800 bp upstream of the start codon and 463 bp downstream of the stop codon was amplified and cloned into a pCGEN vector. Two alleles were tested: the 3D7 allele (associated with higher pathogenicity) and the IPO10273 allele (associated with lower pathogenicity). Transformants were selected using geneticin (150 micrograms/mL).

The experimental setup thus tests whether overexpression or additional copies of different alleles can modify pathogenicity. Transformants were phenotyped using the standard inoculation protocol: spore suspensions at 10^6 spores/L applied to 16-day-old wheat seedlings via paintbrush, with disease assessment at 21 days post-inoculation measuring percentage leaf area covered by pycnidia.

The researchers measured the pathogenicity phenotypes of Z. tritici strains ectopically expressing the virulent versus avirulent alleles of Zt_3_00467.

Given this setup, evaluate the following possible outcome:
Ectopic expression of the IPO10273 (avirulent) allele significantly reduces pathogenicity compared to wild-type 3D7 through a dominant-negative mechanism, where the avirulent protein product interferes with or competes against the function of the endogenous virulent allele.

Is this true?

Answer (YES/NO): NO